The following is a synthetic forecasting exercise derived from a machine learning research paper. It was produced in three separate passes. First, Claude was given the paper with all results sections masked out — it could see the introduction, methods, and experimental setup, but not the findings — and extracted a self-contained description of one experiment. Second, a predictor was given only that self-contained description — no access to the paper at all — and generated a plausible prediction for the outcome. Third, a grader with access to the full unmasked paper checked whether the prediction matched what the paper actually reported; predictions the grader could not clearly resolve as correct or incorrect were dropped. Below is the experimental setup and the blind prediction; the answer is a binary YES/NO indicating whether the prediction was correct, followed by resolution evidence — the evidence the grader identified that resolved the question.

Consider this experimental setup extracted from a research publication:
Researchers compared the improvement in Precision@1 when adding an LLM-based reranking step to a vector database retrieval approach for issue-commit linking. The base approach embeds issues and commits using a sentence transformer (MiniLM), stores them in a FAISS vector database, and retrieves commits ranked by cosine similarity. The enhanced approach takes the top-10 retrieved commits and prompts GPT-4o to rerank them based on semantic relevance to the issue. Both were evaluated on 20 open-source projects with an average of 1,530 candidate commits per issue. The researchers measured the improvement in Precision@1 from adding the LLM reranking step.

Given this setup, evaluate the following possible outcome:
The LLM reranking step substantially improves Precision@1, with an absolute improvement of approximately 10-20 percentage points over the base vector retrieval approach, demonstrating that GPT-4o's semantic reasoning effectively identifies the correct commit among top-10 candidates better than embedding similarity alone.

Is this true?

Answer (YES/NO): YES